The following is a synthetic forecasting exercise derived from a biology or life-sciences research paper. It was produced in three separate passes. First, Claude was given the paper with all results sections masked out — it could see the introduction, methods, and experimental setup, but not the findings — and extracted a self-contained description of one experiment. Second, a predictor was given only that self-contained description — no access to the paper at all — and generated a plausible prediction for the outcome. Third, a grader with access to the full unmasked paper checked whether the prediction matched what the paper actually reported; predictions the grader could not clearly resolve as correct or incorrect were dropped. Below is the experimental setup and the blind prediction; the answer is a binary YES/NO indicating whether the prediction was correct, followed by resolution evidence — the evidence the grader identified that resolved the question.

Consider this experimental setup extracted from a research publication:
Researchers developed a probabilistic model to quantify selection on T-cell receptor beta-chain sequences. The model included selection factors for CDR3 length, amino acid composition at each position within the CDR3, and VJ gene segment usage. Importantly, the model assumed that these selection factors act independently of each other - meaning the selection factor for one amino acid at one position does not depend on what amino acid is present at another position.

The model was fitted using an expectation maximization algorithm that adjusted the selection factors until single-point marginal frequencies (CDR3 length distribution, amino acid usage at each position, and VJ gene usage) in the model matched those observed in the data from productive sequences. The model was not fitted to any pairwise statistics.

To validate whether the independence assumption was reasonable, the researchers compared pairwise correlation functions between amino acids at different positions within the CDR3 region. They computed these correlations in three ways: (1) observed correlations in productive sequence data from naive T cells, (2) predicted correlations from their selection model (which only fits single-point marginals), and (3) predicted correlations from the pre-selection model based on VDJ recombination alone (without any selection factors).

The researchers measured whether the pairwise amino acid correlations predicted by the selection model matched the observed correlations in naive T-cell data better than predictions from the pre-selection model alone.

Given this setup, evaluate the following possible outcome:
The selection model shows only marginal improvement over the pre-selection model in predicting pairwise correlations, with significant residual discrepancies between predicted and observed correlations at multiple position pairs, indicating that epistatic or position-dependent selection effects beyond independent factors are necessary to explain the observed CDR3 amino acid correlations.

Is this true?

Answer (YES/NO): NO